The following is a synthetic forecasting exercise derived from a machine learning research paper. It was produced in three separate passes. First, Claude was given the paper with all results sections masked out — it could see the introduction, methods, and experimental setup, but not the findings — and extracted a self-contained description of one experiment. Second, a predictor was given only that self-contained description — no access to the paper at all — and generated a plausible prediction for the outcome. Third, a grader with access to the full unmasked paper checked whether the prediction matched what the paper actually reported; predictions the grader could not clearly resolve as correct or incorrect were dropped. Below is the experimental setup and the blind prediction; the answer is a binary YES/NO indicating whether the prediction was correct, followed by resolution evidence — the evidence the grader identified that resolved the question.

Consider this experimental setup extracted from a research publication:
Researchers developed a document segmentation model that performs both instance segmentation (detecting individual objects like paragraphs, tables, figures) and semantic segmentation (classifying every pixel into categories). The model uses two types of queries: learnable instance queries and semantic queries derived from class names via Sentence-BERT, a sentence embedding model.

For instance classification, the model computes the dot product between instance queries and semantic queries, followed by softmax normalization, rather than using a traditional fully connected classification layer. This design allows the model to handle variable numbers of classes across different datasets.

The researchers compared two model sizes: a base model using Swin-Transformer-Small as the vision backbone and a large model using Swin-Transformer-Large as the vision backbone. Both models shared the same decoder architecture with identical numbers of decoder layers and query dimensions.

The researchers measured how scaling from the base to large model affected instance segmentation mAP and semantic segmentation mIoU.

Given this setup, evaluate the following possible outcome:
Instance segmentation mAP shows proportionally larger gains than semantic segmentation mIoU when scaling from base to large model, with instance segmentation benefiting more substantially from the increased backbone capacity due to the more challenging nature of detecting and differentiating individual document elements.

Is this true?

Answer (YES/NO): YES